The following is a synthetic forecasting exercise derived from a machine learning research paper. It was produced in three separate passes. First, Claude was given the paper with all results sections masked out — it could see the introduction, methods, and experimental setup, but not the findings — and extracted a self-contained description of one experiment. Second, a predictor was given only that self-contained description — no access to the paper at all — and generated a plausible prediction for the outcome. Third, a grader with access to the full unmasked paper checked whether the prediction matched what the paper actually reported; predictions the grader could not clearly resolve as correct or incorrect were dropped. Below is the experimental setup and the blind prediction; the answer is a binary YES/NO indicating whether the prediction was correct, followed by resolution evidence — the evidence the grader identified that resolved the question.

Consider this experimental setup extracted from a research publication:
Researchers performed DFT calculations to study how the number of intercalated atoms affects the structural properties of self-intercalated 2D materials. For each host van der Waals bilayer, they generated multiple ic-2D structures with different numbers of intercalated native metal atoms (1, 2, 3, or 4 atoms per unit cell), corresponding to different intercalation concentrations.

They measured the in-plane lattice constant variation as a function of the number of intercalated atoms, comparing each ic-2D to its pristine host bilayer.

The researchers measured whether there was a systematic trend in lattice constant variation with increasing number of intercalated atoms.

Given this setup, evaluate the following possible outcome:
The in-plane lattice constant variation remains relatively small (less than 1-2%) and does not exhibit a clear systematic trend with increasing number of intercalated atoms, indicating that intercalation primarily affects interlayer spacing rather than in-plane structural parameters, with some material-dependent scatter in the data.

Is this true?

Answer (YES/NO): NO